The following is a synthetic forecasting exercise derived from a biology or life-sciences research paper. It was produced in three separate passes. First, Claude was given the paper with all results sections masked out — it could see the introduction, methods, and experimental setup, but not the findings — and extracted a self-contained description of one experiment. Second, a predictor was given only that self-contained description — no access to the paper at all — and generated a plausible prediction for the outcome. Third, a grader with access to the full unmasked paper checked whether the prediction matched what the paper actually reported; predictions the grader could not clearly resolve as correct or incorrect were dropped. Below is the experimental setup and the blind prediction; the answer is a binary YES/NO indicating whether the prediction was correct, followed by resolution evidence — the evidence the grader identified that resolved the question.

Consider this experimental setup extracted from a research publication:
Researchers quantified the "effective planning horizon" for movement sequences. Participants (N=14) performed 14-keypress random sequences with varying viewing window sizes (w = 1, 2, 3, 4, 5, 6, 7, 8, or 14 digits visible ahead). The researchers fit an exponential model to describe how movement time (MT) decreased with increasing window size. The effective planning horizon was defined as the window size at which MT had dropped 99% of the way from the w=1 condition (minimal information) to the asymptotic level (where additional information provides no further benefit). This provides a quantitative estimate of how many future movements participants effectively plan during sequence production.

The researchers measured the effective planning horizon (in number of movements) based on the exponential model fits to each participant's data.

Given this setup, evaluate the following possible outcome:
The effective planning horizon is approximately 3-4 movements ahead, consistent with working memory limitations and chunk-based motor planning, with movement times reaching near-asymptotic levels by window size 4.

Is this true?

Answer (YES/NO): YES